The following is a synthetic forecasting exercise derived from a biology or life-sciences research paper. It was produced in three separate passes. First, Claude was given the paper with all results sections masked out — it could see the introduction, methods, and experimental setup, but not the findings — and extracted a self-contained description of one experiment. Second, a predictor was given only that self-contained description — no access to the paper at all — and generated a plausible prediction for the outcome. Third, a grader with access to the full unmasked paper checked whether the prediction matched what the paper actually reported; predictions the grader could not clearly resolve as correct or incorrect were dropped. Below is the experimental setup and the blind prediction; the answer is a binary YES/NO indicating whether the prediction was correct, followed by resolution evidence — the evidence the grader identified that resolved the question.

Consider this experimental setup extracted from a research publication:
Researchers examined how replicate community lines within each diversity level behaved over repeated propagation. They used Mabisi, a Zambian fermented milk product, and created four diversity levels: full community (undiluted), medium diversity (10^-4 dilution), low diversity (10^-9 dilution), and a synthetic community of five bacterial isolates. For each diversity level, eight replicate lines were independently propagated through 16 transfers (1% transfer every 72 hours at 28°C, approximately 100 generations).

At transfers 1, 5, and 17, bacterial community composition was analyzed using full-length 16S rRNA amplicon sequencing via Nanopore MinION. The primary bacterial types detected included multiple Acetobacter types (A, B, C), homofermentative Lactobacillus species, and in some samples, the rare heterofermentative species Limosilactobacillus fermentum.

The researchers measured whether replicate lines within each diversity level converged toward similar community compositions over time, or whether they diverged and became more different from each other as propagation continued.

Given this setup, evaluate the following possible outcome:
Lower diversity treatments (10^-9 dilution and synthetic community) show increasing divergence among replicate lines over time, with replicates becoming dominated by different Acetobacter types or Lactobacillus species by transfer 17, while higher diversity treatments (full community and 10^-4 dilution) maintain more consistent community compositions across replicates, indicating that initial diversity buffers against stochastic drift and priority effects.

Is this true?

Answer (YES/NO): NO